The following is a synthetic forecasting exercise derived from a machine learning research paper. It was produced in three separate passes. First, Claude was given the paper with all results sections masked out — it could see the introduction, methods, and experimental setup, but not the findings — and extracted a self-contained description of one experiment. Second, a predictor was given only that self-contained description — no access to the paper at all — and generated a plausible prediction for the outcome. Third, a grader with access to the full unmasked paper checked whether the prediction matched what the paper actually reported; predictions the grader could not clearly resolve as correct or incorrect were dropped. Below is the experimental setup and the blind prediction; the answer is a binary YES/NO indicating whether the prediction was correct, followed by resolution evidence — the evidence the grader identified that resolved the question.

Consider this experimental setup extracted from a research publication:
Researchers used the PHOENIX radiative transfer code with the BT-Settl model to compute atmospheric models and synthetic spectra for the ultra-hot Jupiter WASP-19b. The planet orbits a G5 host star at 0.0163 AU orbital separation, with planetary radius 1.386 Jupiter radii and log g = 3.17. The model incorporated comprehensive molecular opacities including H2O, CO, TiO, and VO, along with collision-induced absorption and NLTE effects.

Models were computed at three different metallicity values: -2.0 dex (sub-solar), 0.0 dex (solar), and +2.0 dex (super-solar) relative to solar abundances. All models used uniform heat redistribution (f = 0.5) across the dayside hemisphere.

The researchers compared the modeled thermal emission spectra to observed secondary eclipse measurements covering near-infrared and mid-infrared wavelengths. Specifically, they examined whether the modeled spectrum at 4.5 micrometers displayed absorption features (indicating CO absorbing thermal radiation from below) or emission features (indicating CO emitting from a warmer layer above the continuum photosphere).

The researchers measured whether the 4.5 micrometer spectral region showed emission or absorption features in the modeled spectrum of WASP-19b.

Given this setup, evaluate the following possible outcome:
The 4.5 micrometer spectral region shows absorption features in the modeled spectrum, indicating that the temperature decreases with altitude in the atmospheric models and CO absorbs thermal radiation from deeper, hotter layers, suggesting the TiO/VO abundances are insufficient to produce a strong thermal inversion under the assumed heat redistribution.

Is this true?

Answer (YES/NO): NO